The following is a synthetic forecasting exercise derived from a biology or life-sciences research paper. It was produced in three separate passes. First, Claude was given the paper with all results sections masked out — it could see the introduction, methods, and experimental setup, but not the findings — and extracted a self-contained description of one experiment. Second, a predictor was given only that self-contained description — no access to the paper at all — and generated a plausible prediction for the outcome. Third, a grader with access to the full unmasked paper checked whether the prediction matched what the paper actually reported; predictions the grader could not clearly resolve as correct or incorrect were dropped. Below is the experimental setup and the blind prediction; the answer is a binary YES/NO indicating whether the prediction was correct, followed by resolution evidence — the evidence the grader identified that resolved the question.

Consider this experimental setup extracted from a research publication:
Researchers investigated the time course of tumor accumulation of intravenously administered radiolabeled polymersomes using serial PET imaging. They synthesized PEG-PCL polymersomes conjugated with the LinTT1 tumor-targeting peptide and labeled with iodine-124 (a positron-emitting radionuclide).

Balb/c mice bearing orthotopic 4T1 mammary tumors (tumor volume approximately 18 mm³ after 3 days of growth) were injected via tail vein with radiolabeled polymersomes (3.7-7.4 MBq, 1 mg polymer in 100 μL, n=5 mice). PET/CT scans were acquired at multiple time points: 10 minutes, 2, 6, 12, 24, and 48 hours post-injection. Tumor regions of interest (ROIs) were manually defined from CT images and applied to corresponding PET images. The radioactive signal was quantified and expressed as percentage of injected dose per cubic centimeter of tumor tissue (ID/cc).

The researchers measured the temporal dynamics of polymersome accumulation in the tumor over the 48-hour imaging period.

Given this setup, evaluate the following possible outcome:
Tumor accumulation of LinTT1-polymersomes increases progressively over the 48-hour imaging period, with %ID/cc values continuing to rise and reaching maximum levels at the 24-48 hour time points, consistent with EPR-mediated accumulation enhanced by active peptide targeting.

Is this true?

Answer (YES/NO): NO